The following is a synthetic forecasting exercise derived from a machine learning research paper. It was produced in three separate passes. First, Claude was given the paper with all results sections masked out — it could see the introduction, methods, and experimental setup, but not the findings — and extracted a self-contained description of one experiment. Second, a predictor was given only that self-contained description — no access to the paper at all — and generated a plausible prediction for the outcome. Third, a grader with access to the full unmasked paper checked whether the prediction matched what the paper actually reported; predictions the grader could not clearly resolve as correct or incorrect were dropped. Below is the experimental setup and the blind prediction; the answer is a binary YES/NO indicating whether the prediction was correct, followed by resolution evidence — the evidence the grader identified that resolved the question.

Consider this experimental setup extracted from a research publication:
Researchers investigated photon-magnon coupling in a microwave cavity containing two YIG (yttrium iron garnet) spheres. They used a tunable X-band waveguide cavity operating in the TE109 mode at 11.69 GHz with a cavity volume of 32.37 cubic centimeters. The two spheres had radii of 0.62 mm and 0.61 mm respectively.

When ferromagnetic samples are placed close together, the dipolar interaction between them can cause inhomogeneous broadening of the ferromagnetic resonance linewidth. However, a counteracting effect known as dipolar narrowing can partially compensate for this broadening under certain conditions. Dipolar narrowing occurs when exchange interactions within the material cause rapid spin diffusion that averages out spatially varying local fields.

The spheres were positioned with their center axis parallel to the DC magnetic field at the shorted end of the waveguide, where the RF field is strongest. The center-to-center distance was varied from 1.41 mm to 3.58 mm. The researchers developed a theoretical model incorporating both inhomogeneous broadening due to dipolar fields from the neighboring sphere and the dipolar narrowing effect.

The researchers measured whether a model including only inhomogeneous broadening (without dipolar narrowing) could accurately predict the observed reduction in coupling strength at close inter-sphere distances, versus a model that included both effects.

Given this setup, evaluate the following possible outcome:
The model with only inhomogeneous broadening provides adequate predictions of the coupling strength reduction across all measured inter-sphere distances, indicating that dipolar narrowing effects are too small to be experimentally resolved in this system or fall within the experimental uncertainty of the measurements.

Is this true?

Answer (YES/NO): NO